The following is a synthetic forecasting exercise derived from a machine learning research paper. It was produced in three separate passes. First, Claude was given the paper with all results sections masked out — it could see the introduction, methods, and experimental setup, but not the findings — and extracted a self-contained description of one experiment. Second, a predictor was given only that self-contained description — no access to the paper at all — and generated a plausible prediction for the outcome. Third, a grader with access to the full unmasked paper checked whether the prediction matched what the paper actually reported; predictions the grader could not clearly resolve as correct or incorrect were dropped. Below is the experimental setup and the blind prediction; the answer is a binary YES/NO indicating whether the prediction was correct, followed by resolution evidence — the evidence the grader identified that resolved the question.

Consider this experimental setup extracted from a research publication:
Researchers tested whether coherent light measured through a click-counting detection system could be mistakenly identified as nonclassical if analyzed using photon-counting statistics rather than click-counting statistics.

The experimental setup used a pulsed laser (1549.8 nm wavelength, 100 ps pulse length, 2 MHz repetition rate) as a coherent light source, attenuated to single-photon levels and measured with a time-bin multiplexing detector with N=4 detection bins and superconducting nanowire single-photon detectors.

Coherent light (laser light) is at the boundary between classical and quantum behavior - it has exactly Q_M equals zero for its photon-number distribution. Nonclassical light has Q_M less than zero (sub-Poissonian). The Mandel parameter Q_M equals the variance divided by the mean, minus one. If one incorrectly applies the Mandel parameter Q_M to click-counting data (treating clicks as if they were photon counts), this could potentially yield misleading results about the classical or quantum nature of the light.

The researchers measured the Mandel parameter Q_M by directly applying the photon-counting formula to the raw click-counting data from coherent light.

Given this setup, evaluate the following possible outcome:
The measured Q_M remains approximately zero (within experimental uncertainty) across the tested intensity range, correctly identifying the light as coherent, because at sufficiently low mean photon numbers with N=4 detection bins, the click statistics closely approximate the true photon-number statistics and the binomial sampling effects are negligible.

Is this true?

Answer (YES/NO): NO